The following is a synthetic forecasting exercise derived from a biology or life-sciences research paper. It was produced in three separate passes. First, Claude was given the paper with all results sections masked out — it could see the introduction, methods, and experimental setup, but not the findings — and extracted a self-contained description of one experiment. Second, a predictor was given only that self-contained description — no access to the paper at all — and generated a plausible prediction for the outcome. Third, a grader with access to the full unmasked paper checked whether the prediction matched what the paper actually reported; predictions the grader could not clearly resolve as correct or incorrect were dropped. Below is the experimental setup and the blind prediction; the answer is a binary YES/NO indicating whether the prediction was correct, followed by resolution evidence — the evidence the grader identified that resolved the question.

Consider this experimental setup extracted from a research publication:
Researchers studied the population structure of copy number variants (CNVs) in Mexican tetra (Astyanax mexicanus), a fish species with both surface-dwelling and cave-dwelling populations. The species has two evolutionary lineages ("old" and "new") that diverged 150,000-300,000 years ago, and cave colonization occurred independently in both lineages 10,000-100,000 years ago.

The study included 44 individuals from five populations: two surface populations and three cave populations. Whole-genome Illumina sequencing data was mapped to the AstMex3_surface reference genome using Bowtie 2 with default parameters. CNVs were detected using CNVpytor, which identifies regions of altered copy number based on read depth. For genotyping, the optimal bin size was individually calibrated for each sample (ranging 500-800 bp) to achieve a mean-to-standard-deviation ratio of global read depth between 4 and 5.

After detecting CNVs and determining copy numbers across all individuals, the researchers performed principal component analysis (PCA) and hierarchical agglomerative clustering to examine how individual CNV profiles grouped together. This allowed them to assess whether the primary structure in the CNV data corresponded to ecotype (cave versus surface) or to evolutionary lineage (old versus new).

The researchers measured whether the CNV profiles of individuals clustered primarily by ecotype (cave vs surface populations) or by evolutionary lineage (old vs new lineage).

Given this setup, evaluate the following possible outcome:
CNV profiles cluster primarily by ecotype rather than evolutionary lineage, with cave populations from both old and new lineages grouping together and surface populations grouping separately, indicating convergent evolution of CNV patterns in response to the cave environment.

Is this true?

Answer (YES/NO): NO